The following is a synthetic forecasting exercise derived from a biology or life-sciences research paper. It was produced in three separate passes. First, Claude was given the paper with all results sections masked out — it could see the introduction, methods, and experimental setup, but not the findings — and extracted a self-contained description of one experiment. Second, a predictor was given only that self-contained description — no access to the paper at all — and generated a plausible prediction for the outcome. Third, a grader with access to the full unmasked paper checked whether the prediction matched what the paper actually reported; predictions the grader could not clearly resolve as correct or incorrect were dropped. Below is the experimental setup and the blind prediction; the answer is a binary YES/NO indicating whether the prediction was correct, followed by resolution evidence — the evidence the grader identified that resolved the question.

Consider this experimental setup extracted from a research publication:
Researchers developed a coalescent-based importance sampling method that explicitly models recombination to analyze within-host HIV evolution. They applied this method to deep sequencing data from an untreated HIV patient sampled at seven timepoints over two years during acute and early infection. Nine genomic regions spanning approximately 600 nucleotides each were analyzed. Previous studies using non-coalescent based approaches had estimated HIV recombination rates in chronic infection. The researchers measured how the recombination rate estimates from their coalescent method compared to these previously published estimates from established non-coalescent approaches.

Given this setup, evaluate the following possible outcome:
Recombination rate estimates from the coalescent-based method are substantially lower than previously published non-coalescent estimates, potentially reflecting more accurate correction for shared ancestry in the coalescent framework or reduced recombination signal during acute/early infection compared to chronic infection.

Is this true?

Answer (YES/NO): YES